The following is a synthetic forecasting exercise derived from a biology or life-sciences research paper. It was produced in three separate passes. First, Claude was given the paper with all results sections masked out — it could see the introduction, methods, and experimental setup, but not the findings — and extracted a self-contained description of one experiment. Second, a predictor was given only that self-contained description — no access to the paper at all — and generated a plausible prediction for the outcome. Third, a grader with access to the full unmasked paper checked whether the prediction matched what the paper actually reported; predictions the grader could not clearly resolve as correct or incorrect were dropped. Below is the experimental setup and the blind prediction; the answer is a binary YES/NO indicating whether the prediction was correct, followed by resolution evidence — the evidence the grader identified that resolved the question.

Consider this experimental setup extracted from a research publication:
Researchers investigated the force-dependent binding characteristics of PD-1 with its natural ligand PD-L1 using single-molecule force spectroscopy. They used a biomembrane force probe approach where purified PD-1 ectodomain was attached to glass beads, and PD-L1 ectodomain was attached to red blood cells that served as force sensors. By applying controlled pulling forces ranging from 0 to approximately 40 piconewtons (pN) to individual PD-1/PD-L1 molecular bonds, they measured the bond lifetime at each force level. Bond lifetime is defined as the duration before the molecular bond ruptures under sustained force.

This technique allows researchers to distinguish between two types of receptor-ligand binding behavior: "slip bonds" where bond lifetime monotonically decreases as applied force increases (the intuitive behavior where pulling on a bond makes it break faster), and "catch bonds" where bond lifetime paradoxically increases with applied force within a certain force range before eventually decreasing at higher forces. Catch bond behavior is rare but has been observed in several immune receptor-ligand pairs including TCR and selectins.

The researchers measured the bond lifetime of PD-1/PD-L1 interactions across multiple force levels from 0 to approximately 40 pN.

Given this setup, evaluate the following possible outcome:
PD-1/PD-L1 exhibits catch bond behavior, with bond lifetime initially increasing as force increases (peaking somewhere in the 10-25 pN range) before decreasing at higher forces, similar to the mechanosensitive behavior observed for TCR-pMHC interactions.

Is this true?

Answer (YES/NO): NO